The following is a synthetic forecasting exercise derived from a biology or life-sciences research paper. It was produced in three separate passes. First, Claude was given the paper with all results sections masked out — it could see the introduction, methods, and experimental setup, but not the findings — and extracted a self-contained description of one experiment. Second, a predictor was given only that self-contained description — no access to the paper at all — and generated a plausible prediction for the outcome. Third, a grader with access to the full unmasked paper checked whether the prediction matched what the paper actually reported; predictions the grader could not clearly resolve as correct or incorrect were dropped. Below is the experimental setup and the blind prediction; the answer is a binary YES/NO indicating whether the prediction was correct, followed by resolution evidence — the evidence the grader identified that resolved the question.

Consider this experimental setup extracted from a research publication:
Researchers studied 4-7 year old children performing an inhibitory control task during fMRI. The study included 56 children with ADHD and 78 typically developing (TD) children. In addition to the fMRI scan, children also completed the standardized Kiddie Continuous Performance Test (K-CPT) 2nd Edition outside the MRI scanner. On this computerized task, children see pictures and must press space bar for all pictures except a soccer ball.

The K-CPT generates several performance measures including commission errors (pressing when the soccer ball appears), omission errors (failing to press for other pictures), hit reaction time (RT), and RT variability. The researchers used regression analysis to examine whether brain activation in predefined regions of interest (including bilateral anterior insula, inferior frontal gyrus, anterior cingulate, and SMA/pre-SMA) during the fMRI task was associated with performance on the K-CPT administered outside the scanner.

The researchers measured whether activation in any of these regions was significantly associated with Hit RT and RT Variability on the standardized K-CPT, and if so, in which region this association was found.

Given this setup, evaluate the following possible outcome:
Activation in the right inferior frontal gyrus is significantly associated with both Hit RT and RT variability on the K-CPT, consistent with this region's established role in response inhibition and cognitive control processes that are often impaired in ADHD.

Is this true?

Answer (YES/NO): NO